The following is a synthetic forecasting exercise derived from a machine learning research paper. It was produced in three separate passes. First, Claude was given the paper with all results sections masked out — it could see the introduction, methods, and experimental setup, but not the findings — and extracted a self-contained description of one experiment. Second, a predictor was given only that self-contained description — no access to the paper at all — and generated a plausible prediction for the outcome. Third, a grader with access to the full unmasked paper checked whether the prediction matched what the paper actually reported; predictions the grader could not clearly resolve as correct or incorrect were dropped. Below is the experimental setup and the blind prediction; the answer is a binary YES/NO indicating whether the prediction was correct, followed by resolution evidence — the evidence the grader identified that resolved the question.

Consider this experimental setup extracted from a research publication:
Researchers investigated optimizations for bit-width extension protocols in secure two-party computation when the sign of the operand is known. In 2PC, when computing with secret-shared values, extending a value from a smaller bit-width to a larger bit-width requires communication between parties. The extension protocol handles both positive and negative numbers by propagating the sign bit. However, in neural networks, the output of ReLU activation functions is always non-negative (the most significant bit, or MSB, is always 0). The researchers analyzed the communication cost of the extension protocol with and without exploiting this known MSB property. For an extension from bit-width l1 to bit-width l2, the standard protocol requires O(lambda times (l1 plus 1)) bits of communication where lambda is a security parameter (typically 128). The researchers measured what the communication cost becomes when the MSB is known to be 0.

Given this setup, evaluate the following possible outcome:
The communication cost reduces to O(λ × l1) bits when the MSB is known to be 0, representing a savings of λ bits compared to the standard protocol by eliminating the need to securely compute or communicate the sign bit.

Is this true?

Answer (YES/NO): NO